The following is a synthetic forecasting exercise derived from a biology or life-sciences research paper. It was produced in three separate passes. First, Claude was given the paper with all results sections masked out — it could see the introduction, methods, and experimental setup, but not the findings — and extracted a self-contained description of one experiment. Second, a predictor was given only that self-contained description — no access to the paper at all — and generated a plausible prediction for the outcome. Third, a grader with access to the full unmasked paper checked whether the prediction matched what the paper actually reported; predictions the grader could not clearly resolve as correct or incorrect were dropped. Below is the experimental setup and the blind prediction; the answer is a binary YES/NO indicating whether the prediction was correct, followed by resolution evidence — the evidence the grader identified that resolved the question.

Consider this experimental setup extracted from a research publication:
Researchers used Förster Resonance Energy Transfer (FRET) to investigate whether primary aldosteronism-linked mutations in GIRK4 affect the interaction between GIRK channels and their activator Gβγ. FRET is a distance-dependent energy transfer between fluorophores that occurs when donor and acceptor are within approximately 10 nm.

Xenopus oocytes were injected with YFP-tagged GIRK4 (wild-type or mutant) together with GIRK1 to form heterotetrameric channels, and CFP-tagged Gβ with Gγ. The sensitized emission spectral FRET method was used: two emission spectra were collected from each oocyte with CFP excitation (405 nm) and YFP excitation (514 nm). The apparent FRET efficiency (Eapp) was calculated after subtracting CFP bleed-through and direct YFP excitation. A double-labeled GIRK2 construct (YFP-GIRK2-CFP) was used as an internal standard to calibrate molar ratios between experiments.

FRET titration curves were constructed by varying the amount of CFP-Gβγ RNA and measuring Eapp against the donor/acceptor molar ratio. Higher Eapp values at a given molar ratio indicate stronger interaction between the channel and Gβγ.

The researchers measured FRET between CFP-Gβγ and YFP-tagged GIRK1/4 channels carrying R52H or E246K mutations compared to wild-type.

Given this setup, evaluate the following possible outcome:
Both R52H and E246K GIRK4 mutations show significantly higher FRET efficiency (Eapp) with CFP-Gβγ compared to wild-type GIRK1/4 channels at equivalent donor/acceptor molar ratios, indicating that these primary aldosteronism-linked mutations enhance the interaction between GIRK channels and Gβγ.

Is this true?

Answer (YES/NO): NO